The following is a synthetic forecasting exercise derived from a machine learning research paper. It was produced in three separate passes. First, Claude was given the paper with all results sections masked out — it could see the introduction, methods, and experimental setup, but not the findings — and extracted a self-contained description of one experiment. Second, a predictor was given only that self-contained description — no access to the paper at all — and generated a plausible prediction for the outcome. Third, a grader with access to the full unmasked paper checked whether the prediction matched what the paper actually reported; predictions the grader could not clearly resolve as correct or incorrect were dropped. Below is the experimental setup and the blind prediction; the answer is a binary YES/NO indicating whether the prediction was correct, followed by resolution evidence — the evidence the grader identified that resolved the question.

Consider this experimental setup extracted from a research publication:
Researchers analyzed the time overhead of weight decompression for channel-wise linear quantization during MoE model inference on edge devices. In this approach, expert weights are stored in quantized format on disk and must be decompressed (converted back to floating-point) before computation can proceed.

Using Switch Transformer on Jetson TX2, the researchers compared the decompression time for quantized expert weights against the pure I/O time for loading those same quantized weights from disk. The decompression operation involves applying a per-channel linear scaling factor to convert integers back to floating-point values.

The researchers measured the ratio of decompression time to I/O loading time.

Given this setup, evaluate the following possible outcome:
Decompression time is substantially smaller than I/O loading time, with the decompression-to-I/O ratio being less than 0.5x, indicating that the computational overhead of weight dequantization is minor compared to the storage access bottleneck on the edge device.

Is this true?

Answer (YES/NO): YES